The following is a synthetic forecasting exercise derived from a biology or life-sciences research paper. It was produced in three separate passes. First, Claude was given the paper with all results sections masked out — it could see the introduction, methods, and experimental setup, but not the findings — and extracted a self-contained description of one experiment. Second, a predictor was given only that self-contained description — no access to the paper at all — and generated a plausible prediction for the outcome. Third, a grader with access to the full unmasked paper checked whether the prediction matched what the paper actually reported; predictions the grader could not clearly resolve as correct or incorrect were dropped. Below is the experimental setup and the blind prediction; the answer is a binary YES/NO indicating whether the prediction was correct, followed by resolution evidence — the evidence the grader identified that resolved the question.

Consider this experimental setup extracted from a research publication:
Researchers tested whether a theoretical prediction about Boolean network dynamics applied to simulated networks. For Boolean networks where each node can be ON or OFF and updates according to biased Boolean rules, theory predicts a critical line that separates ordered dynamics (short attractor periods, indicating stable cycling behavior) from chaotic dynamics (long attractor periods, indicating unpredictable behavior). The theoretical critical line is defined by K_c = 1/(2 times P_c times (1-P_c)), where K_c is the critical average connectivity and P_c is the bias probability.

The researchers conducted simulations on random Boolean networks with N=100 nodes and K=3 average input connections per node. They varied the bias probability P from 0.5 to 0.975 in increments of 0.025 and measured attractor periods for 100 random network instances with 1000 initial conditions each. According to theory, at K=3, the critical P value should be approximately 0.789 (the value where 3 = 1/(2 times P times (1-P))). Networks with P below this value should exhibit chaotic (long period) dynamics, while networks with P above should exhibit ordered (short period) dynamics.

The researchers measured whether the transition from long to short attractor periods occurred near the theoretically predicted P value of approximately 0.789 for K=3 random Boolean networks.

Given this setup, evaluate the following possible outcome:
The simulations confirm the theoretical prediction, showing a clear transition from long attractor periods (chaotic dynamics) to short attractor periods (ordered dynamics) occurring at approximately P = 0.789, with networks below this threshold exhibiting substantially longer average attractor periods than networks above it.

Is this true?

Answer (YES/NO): NO